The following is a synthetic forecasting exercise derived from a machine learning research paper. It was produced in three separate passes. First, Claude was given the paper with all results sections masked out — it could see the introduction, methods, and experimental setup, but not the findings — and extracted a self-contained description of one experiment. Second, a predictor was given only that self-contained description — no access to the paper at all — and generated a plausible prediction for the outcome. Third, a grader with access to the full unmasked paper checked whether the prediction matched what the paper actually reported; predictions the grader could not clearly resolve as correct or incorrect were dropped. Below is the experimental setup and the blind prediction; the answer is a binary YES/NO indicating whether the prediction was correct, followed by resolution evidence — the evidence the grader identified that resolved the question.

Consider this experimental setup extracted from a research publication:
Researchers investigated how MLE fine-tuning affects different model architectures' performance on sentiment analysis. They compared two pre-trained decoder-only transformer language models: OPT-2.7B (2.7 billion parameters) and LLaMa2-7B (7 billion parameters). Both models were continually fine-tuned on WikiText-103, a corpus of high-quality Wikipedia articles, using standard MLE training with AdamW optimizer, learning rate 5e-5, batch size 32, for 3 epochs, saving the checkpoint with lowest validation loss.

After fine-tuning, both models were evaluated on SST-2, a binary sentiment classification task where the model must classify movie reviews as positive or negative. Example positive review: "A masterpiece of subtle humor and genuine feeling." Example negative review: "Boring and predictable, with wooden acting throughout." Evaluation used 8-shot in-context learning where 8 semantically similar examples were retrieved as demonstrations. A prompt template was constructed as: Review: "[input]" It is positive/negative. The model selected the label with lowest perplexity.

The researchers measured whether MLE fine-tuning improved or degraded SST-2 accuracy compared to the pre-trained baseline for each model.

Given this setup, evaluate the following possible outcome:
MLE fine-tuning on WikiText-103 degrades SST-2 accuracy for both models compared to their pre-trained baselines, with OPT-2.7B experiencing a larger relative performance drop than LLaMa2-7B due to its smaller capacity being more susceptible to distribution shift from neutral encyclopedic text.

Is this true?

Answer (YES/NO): NO